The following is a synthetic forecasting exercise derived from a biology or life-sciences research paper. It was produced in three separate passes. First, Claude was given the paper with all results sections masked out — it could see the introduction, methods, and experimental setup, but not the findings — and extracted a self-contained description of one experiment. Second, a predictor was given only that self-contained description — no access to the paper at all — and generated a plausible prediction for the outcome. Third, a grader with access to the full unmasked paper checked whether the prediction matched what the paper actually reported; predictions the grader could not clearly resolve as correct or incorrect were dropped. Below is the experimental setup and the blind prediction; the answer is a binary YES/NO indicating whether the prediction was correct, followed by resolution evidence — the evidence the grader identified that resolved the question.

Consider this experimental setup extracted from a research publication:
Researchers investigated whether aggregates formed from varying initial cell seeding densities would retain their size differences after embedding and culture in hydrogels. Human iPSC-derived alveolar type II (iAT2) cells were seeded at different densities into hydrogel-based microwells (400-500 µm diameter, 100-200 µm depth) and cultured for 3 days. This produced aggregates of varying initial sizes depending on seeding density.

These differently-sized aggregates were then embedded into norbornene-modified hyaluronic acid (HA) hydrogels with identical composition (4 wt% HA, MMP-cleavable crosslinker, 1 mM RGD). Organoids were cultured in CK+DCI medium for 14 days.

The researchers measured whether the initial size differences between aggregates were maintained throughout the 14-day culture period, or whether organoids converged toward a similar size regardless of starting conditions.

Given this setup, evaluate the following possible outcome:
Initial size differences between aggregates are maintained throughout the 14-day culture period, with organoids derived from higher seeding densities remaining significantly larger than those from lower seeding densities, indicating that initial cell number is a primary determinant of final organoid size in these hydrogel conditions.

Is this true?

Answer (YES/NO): YES